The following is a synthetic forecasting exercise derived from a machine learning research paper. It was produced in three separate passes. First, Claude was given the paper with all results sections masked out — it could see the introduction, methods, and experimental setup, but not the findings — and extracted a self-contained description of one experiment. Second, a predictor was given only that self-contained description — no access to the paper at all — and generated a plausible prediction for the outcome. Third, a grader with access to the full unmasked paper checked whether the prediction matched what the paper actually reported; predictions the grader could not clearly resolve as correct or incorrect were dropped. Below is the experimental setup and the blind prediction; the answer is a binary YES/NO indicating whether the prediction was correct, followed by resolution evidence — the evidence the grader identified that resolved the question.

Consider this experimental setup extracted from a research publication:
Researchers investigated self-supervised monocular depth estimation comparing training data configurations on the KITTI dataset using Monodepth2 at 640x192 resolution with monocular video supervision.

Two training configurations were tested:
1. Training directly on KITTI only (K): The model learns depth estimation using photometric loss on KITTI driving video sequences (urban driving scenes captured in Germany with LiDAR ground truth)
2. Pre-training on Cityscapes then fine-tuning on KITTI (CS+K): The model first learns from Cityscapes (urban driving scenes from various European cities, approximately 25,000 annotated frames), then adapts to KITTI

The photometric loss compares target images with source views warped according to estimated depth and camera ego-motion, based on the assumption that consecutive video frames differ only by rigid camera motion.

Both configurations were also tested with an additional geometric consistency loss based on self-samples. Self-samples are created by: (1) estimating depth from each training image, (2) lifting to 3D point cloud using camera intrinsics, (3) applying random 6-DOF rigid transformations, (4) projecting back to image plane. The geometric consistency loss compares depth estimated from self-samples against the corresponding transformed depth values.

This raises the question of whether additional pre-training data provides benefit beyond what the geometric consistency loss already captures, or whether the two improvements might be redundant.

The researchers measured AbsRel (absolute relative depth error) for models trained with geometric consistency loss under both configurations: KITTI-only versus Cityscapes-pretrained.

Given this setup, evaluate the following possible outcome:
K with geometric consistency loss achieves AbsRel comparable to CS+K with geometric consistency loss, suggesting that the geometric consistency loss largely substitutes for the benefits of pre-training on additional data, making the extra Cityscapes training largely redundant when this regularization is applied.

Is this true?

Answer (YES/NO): NO